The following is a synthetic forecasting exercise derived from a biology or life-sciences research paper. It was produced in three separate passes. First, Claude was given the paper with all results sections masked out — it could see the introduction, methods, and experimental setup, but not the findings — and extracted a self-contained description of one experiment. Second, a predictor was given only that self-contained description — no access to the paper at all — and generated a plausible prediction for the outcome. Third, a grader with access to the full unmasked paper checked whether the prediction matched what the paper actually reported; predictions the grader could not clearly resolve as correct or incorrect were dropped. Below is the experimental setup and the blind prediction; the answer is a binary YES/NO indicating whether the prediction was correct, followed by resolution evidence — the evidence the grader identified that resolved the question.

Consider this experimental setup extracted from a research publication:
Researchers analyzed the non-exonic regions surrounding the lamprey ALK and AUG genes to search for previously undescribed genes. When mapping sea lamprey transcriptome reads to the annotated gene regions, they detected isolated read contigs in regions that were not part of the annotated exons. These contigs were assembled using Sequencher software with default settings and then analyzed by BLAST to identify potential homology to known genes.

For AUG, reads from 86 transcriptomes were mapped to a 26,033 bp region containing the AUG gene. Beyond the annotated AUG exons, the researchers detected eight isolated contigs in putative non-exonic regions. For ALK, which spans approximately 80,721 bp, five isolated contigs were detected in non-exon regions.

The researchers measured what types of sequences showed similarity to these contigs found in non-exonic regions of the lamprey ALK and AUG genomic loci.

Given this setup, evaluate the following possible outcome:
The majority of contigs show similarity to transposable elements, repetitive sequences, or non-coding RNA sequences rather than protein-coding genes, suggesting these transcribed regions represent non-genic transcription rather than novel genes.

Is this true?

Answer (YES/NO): NO